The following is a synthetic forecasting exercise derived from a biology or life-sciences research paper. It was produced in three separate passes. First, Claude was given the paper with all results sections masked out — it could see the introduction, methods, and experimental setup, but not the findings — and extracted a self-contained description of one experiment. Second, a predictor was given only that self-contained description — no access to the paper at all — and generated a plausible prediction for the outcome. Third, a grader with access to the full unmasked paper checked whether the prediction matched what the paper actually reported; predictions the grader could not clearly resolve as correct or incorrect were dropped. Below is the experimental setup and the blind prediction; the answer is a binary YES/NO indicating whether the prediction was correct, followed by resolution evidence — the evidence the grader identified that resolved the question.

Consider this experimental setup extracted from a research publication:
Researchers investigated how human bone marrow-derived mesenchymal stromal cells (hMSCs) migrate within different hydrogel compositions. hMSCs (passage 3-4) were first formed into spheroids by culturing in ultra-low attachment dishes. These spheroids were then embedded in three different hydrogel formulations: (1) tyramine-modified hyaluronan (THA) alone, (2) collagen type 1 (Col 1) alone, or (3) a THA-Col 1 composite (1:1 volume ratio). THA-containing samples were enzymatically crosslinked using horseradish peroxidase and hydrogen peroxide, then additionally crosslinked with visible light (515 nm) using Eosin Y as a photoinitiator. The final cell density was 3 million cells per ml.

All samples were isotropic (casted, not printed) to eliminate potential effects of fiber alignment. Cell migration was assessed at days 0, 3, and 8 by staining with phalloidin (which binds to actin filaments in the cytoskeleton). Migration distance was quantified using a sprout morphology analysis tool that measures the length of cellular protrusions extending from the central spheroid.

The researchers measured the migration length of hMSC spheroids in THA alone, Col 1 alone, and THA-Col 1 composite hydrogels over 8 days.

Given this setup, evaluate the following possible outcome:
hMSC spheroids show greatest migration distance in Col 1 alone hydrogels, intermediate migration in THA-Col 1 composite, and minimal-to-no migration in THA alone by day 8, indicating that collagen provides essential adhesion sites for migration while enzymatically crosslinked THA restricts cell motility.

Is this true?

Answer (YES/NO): YES